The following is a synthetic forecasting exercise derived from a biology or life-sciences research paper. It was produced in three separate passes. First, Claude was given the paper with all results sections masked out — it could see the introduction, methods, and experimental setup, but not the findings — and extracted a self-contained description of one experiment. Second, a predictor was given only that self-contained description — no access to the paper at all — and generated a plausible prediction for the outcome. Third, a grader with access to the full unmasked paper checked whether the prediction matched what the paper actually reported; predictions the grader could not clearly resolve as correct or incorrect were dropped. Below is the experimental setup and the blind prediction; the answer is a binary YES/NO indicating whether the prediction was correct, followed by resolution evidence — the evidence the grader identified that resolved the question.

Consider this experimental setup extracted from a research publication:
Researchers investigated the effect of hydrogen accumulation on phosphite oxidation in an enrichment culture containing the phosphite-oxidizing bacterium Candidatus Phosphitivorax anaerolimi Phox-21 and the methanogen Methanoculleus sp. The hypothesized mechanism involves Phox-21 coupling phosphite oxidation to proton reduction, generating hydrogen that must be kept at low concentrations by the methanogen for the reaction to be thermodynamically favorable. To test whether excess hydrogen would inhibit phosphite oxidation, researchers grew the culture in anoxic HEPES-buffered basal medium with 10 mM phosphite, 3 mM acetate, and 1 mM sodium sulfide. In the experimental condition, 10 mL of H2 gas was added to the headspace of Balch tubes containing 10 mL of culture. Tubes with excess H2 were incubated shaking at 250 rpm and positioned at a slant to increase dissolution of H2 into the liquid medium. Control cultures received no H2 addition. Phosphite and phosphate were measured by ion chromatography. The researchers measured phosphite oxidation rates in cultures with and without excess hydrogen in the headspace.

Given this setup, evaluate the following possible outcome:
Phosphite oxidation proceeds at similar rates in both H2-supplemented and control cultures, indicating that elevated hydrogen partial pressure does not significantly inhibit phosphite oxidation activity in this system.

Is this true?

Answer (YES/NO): NO